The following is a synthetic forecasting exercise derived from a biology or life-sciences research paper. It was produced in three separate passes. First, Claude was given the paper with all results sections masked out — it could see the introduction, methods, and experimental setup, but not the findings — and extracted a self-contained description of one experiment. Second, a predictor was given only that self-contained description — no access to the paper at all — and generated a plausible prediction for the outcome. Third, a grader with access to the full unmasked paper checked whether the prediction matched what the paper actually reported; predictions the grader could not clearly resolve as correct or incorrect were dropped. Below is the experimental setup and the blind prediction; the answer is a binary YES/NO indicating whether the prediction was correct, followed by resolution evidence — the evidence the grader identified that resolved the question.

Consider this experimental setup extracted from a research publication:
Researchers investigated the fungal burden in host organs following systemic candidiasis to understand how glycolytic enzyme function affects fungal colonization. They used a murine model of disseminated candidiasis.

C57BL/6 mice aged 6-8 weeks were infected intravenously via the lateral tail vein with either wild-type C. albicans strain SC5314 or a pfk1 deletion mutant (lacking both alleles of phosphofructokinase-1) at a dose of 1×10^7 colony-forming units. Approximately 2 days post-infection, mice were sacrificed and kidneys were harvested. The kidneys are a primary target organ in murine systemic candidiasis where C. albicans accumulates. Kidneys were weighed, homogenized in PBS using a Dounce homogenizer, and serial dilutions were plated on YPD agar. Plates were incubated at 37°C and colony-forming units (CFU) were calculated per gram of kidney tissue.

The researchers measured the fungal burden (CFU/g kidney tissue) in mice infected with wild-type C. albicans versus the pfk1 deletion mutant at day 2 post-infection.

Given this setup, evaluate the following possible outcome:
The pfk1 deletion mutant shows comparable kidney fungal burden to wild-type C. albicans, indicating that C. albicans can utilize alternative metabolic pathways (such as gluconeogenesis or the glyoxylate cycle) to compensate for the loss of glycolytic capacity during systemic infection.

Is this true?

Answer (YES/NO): NO